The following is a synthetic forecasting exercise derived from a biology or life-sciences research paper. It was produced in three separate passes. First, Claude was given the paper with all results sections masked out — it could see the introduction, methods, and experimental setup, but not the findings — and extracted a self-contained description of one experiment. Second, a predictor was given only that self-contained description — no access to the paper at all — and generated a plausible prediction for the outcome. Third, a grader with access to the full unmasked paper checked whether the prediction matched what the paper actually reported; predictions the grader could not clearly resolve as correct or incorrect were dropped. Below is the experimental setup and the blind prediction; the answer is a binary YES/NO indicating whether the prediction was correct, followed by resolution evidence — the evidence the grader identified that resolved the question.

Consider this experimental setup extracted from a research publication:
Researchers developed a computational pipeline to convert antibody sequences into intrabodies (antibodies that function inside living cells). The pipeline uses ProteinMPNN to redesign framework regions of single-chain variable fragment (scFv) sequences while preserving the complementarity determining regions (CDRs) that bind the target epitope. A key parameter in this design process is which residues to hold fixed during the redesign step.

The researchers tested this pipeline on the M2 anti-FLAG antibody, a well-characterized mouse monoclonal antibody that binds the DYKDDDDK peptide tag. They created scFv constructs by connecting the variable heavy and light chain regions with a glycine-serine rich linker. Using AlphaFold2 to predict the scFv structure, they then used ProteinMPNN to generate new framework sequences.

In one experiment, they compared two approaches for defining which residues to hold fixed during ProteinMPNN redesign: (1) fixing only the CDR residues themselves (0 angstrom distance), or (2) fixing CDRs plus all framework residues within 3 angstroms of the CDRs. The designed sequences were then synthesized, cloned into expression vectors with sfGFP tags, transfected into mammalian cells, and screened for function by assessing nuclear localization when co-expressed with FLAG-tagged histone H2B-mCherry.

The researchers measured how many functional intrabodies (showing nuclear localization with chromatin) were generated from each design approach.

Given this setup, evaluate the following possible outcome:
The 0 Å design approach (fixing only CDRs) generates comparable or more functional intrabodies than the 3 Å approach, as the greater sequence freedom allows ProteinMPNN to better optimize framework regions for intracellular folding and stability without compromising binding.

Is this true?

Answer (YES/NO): NO